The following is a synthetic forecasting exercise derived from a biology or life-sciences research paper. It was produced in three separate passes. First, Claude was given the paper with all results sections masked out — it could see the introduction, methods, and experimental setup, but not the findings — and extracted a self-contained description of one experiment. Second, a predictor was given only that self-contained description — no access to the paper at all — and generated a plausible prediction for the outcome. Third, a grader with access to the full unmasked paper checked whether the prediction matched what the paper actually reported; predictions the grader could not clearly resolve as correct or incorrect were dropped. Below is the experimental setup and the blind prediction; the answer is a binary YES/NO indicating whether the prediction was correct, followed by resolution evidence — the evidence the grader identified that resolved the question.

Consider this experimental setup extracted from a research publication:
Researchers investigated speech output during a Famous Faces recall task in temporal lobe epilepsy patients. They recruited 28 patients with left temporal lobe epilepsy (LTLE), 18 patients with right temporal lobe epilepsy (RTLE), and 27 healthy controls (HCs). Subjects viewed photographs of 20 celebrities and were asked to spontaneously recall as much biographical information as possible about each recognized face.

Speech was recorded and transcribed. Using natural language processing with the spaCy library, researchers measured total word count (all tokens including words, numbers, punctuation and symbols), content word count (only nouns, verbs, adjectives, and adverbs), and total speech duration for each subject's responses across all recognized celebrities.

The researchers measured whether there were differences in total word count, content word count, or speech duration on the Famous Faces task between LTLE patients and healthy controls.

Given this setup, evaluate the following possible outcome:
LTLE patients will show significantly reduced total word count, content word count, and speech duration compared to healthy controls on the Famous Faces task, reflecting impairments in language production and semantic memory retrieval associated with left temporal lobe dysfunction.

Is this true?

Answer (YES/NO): NO